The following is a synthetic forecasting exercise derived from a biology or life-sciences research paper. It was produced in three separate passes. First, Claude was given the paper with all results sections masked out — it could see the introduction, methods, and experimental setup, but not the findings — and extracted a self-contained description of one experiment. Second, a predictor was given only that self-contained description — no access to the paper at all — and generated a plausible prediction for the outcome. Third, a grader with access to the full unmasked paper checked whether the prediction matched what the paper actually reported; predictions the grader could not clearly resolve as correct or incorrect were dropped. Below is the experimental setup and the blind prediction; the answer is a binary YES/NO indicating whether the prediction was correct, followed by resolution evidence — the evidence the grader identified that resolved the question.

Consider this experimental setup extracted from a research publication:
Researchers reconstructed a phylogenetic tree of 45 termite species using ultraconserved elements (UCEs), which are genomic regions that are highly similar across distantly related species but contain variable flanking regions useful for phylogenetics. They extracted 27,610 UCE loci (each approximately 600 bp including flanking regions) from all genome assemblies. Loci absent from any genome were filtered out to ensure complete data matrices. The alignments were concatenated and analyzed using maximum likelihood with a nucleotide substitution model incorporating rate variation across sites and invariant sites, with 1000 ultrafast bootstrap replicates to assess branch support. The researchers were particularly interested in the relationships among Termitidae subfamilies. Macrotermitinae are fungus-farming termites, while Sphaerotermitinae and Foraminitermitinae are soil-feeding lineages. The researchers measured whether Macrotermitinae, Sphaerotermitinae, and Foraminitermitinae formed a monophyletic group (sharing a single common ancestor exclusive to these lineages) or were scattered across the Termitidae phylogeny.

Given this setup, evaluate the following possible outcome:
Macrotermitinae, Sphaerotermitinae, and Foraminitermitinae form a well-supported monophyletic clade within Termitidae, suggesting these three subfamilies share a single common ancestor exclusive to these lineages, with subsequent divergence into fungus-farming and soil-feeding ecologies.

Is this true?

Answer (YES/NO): NO